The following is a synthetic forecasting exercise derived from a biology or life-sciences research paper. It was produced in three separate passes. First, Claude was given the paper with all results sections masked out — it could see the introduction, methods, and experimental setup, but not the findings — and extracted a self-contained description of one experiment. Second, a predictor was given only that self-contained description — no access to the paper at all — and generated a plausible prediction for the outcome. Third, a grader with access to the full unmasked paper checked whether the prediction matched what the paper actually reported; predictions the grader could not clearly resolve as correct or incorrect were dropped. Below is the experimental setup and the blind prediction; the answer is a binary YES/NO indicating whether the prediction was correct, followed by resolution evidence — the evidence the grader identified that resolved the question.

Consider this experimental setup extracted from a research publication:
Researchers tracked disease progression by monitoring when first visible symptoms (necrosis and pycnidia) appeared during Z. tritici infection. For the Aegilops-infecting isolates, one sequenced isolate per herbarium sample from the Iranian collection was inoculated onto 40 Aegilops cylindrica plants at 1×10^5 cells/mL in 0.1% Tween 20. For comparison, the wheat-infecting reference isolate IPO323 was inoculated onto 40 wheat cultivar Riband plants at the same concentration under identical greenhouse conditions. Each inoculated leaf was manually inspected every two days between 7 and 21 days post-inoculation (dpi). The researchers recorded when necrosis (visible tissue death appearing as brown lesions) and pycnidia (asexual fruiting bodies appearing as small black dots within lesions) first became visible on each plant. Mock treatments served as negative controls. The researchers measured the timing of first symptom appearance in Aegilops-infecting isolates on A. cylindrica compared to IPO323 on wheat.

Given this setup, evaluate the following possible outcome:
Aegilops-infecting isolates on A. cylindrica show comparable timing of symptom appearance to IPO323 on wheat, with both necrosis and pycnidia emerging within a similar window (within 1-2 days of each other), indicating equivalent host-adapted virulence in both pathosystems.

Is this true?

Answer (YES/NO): NO